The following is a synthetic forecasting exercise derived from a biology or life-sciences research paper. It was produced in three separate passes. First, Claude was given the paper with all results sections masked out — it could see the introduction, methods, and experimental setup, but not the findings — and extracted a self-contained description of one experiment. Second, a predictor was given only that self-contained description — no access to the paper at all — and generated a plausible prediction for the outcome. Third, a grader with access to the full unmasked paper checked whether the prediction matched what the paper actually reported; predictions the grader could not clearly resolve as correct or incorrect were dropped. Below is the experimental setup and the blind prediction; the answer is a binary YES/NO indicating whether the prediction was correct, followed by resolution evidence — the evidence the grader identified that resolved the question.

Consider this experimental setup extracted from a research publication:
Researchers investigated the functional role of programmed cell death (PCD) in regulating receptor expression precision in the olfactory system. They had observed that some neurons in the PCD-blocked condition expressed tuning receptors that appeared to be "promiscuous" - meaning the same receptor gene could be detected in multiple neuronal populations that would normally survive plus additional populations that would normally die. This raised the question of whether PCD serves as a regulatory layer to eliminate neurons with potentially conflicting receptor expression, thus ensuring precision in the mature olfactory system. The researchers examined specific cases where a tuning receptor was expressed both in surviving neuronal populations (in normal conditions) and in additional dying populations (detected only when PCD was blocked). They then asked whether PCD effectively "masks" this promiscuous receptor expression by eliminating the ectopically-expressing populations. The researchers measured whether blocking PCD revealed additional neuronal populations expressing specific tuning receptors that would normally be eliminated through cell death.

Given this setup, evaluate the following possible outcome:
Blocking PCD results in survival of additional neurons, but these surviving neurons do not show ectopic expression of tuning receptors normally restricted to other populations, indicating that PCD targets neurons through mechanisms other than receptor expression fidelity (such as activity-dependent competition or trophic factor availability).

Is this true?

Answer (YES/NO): NO